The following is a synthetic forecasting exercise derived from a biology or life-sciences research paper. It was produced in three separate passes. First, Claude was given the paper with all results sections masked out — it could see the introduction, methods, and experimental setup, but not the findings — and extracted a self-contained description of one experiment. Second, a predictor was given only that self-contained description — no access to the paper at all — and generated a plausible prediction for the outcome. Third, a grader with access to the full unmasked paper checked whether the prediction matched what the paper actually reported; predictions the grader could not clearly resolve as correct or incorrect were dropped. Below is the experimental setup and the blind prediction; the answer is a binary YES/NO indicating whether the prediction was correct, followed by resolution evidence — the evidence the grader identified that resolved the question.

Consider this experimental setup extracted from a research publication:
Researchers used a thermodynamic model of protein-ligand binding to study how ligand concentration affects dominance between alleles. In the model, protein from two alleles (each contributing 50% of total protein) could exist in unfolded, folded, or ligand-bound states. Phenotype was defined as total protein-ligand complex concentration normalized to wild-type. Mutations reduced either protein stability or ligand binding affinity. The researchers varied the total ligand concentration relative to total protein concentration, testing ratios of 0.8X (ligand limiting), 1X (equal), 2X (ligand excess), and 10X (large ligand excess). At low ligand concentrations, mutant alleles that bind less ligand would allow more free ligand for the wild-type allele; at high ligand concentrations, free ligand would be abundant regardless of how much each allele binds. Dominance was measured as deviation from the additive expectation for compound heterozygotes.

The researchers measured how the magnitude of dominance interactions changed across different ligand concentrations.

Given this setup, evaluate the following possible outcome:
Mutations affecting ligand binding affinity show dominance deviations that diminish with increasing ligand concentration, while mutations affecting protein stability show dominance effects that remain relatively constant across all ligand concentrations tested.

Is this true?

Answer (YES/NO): NO